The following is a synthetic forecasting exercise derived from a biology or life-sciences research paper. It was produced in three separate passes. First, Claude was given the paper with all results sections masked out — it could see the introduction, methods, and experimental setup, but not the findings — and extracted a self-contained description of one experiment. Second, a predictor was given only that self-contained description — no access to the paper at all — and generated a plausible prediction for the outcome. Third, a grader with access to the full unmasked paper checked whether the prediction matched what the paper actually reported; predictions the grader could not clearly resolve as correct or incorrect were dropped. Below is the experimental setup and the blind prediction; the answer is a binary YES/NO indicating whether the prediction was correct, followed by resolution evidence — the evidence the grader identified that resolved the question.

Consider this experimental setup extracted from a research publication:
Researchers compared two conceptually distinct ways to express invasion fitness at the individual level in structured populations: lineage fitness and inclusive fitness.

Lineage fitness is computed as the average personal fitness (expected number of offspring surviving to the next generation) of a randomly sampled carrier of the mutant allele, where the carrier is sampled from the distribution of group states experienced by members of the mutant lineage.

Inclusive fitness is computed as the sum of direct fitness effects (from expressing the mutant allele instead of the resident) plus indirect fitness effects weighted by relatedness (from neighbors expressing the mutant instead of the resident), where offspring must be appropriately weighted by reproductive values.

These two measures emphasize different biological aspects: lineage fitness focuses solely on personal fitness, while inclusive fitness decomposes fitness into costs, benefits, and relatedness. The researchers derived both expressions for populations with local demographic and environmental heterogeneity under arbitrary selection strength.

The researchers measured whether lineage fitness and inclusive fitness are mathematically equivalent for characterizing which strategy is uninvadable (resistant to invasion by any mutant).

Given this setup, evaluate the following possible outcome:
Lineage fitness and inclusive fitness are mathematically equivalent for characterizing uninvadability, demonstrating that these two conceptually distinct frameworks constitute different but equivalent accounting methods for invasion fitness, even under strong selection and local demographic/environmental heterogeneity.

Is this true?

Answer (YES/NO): YES